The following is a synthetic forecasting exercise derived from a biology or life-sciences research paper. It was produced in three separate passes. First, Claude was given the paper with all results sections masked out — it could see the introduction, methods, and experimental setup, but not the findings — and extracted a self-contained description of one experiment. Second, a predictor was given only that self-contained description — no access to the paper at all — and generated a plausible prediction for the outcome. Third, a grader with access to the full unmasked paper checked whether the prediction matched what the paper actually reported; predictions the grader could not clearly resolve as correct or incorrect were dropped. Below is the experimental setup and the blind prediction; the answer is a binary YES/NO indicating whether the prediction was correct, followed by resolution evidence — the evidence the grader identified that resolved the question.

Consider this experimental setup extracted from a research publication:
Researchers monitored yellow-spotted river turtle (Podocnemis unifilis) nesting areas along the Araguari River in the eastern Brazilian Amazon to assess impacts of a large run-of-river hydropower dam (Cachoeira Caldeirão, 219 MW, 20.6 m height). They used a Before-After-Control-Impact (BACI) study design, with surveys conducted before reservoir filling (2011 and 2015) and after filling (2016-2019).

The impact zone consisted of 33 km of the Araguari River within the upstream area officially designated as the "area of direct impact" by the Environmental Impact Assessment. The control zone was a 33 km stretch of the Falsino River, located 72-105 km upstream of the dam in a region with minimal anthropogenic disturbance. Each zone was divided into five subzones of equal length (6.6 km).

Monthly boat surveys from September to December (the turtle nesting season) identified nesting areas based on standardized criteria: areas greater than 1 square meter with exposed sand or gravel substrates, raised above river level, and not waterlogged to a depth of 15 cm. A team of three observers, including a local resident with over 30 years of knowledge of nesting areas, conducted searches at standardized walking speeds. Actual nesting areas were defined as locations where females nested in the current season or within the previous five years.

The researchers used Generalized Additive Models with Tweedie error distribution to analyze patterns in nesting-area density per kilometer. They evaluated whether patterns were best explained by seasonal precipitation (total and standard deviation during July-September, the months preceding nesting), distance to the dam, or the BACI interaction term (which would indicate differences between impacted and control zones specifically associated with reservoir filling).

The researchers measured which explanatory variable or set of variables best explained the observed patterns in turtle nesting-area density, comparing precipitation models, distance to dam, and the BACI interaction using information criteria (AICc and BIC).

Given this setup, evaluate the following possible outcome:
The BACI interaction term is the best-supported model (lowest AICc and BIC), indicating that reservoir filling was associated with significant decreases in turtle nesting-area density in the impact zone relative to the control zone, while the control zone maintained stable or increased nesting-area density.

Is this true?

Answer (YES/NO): YES